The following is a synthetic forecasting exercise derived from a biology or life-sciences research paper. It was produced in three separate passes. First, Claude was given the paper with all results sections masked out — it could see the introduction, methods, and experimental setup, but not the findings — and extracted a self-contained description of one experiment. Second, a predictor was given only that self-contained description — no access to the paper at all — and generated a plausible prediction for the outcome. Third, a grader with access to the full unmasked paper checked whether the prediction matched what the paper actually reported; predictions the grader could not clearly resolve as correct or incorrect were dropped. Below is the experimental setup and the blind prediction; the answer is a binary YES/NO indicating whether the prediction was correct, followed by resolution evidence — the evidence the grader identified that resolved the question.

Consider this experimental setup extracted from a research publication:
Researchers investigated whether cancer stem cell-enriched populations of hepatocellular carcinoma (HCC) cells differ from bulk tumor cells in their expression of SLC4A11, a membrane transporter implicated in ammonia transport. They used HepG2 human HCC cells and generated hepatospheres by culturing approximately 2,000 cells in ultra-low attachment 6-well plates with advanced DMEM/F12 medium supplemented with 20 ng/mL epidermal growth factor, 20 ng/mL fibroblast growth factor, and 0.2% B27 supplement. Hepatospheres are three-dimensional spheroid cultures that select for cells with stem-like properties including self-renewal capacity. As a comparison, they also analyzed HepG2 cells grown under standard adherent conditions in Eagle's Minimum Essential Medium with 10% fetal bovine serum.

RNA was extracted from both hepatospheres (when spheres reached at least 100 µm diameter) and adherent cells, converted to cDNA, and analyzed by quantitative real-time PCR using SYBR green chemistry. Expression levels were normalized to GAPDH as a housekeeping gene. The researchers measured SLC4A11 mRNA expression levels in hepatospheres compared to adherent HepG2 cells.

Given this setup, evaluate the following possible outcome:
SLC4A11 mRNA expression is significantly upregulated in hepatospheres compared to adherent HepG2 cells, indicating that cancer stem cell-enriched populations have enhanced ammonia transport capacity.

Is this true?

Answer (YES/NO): YES